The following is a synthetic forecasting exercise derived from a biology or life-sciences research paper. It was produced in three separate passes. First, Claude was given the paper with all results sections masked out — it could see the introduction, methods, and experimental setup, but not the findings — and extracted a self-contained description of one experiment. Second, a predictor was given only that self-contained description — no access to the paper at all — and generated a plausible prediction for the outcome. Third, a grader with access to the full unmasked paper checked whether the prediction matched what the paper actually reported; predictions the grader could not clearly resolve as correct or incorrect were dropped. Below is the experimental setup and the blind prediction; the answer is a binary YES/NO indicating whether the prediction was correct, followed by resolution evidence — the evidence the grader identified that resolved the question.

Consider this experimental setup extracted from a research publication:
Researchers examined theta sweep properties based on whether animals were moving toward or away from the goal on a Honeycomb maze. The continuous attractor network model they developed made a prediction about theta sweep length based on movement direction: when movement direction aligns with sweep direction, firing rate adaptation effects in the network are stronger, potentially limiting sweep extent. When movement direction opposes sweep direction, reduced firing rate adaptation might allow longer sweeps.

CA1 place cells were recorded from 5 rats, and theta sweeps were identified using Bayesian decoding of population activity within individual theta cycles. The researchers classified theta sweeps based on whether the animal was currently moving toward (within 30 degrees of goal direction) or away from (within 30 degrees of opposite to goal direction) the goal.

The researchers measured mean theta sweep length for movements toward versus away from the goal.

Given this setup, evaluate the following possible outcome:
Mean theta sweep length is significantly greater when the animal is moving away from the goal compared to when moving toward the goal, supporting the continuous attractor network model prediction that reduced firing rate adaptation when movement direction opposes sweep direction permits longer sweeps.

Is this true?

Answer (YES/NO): YES